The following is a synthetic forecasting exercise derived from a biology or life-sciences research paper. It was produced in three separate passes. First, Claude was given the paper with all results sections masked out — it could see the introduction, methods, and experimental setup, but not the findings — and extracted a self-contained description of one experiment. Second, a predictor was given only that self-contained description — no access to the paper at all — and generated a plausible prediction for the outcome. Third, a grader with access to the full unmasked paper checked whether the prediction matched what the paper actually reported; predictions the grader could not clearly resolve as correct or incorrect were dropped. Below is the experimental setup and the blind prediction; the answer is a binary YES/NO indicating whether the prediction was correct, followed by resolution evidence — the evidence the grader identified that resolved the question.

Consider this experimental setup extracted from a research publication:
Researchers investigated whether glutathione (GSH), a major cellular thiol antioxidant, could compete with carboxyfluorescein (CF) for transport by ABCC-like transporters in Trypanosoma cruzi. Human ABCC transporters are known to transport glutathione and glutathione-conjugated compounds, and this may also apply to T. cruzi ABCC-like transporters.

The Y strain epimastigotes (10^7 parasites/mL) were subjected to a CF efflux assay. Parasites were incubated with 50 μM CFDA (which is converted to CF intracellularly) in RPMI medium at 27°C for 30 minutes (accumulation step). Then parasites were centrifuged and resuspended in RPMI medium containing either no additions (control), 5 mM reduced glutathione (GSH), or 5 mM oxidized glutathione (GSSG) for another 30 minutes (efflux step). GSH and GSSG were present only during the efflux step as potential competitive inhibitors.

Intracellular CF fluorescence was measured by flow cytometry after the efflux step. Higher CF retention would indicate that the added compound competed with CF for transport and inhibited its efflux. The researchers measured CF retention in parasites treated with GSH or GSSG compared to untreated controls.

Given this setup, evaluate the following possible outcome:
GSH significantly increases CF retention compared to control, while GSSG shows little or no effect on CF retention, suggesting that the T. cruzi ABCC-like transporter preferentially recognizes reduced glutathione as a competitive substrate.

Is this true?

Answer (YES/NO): NO